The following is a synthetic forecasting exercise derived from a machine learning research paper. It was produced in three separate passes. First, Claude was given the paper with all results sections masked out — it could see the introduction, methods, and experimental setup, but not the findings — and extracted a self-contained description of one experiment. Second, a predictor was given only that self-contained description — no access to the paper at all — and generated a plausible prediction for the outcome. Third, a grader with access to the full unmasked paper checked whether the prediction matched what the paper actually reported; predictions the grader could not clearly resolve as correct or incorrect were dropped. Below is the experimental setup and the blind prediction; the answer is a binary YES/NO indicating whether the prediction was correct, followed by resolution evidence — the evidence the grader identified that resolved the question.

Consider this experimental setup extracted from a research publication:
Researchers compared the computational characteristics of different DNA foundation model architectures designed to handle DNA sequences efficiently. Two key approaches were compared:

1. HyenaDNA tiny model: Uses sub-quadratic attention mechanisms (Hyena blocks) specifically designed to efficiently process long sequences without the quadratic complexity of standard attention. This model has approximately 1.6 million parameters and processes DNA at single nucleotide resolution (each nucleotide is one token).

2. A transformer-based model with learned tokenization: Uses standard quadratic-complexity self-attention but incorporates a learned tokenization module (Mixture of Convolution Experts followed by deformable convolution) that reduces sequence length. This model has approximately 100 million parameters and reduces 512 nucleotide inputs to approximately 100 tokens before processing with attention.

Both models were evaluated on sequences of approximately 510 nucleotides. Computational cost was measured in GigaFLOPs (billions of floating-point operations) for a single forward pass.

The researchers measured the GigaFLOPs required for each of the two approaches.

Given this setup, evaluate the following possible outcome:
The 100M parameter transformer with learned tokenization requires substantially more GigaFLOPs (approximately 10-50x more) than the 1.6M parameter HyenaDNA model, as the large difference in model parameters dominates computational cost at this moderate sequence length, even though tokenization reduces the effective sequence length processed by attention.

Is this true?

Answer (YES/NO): YES